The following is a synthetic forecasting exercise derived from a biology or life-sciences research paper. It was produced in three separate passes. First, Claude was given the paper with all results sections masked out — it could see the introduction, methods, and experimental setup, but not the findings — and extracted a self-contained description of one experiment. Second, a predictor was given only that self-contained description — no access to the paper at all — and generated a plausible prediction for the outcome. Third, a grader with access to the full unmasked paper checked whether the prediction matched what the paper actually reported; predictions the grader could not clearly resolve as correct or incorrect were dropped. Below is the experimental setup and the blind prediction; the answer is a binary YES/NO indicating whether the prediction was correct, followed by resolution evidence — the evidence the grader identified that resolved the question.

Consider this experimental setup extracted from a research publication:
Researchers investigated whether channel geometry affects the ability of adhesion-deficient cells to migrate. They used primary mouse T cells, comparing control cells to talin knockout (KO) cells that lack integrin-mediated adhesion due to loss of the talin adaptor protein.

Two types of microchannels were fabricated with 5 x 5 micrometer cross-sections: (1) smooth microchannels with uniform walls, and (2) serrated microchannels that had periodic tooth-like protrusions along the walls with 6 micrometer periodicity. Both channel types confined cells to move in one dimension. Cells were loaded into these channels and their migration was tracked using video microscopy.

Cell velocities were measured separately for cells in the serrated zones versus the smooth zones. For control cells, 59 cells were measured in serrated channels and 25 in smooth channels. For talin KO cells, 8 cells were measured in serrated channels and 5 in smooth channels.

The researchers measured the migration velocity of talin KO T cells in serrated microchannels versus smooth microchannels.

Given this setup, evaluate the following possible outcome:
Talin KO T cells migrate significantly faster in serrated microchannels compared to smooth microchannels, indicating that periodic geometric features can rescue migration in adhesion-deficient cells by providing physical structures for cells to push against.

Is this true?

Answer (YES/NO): YES